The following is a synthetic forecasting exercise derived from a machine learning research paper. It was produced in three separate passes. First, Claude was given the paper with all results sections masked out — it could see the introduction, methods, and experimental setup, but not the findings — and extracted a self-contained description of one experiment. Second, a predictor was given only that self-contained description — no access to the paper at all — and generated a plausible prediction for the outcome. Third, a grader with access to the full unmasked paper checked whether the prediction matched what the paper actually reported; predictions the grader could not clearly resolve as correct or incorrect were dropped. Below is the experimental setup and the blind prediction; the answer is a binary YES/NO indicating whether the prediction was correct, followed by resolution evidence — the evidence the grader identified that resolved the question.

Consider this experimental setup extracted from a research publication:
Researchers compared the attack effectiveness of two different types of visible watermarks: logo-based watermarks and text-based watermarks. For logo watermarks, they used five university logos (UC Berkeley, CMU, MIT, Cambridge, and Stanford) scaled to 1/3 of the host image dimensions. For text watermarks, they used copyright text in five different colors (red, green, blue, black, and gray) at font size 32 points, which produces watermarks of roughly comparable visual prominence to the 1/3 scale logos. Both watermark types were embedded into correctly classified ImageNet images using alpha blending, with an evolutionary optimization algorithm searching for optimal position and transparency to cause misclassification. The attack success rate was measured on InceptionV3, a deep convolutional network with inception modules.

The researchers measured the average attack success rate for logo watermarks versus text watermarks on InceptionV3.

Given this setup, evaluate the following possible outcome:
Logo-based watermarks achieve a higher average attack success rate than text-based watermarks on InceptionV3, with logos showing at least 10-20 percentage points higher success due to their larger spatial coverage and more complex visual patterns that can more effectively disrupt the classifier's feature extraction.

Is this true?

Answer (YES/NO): YES